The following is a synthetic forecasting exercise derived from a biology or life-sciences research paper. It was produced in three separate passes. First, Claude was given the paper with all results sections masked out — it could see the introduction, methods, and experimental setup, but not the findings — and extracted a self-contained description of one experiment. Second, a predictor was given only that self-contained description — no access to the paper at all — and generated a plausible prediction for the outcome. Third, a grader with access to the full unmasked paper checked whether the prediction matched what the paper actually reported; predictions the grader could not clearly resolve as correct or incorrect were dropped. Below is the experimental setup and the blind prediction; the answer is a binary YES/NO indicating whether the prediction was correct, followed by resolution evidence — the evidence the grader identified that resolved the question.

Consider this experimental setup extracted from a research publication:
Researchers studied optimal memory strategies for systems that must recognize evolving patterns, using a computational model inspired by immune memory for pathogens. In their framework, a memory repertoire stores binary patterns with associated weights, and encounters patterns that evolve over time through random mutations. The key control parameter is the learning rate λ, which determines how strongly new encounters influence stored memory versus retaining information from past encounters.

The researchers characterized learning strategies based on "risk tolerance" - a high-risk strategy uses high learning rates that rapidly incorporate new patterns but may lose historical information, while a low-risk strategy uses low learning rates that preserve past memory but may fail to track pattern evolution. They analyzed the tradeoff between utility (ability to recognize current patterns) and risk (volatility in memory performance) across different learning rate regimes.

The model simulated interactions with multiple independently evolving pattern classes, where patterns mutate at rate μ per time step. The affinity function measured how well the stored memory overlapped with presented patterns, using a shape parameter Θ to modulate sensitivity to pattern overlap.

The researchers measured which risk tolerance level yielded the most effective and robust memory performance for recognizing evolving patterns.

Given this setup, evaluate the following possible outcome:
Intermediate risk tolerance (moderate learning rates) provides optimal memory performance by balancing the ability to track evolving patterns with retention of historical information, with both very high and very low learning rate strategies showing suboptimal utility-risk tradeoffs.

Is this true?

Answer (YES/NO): YES